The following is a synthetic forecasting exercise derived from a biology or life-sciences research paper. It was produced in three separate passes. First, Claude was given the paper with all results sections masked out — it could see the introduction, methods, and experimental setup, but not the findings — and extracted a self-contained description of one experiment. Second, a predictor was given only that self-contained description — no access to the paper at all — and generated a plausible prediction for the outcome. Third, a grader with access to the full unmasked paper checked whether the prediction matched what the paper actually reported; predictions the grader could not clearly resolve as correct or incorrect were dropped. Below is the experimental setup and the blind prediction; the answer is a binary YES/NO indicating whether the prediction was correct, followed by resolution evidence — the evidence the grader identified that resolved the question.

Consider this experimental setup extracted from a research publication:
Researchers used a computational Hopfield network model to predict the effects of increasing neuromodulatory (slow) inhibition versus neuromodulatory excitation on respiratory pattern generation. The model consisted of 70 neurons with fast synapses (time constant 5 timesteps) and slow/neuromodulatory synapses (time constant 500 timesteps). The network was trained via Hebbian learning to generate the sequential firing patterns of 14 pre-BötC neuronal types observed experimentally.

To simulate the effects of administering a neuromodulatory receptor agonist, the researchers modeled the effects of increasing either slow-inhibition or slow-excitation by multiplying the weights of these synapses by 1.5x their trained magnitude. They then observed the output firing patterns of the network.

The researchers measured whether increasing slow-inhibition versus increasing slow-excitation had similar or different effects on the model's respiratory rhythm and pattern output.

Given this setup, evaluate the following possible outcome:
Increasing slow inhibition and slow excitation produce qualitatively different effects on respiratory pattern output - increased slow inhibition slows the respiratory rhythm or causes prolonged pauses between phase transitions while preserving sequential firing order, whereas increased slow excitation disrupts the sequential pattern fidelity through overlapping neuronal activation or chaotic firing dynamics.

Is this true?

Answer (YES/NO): NO